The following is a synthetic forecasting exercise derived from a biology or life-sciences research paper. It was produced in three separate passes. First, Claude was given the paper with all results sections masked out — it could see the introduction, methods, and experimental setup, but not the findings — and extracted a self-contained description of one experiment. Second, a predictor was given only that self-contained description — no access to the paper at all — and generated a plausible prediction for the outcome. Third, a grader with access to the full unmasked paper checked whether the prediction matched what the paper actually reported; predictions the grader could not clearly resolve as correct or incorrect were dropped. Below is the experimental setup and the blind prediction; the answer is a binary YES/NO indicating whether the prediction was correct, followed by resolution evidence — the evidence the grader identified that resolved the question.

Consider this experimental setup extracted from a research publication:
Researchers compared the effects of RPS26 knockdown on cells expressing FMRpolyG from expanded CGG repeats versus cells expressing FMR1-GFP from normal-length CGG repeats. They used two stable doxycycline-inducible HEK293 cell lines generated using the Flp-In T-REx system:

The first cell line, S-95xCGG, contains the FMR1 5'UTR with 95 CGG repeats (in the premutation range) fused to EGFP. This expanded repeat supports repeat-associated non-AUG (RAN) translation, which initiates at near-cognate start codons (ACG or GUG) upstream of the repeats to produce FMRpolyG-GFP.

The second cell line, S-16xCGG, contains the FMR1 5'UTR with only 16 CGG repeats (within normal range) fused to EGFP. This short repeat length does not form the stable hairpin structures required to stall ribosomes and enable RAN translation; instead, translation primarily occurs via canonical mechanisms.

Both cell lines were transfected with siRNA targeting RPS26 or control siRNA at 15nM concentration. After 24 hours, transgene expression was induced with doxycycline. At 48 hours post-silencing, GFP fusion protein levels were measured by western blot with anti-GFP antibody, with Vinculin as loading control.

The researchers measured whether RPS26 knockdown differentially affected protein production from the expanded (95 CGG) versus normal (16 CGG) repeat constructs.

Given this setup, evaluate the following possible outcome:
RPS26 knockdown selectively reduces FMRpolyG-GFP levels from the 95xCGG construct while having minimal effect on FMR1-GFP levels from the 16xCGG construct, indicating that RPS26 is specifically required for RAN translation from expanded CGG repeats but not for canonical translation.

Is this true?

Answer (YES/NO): NO